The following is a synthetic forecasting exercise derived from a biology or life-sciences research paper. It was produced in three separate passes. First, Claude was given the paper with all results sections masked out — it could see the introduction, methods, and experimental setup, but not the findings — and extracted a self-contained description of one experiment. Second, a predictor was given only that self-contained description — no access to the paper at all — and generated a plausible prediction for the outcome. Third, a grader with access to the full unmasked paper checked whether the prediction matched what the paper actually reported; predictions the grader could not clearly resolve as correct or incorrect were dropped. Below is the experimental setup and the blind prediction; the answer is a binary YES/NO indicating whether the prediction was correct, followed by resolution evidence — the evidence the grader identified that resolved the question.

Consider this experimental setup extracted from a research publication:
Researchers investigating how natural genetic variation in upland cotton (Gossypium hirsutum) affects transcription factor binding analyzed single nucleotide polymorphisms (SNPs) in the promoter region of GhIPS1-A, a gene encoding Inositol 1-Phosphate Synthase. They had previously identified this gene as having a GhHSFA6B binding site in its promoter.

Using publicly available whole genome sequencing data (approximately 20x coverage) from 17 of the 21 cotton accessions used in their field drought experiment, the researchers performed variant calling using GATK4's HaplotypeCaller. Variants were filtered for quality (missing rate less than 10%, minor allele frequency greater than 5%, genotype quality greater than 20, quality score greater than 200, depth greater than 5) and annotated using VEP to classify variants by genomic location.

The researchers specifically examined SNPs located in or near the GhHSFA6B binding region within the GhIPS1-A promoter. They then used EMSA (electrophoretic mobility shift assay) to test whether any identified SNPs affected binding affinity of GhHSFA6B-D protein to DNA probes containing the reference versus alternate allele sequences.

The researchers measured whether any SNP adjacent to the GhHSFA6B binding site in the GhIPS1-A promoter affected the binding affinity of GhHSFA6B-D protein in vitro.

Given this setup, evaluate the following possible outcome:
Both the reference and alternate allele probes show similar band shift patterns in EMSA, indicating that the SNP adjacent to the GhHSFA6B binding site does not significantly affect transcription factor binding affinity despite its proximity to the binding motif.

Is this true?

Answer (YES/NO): NO